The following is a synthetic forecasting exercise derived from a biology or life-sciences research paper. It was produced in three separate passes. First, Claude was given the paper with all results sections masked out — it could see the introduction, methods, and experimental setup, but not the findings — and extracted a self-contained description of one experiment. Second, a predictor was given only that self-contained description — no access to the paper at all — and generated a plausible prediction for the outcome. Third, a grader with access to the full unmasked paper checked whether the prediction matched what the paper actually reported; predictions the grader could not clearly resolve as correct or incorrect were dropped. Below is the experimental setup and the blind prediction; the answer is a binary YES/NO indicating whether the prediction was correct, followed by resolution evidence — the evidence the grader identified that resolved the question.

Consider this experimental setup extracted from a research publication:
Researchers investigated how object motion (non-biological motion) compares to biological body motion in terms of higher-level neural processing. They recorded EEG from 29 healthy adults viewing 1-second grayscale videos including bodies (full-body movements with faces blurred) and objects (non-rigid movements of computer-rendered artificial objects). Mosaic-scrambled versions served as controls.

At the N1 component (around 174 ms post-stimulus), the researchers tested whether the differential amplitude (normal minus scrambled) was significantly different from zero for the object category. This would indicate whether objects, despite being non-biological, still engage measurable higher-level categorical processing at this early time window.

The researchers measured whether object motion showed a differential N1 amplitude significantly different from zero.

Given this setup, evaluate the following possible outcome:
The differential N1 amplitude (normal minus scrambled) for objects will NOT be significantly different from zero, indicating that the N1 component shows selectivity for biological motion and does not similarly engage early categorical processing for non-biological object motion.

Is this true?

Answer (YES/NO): NO